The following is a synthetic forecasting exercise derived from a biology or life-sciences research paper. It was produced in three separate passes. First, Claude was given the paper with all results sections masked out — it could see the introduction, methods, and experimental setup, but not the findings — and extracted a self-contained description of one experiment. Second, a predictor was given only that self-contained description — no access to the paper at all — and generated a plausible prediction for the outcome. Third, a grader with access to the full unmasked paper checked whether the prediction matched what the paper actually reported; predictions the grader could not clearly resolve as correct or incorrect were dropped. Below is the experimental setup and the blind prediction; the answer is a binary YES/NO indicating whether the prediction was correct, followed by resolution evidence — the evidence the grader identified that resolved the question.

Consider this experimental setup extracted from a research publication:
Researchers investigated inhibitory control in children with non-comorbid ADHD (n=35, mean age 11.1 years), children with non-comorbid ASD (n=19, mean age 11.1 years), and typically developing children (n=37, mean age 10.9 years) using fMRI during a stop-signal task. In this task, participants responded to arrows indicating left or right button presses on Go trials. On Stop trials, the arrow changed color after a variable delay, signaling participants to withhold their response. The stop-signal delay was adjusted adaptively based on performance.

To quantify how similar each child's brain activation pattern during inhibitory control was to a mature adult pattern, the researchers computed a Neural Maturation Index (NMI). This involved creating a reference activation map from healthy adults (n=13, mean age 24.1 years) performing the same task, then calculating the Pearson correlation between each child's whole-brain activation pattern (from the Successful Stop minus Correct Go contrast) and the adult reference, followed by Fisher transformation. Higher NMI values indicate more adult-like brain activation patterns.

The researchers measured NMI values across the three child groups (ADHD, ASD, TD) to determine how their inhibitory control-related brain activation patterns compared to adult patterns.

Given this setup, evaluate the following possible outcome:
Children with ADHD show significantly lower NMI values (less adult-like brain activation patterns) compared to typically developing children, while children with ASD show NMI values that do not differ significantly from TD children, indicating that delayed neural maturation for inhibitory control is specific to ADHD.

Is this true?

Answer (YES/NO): NO